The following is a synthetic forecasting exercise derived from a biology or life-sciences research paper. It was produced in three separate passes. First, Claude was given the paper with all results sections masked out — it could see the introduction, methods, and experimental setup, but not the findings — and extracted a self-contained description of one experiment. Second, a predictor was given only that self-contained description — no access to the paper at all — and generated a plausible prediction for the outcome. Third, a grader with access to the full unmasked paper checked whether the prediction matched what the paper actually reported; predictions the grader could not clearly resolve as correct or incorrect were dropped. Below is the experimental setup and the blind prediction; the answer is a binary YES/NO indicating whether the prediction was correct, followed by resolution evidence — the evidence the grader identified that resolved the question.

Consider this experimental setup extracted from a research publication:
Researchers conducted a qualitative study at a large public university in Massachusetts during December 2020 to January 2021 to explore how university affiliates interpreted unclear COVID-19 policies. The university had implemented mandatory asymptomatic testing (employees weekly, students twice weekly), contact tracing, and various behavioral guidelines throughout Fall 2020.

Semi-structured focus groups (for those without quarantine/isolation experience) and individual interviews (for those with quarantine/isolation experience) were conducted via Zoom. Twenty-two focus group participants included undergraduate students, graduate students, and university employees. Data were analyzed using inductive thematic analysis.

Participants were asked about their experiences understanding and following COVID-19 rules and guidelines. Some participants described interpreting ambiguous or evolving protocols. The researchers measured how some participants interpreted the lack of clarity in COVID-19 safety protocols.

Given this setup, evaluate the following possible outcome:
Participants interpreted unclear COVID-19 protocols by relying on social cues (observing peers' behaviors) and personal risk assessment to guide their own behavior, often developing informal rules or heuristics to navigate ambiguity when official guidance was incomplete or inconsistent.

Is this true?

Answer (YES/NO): NO